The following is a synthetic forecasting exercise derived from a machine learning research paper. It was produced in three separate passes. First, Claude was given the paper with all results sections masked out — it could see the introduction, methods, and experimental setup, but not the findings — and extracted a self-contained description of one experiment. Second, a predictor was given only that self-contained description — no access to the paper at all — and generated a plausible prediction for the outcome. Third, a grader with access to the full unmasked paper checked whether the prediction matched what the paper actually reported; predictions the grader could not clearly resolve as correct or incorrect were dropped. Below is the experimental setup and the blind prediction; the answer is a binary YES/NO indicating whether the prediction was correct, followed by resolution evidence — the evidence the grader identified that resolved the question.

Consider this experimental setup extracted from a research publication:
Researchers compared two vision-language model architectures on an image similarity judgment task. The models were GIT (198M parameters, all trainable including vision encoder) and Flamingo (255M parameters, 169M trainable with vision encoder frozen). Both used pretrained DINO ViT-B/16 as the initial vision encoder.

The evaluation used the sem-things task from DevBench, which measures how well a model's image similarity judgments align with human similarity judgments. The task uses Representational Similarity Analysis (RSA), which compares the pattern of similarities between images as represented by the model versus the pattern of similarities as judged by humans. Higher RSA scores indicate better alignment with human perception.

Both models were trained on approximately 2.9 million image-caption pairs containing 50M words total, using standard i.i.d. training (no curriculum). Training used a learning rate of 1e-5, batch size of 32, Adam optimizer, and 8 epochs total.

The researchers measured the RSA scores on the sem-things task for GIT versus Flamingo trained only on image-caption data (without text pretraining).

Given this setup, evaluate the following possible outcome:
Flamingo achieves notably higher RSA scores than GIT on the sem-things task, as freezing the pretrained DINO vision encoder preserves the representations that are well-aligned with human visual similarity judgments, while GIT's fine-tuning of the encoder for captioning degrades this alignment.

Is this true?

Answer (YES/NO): YES